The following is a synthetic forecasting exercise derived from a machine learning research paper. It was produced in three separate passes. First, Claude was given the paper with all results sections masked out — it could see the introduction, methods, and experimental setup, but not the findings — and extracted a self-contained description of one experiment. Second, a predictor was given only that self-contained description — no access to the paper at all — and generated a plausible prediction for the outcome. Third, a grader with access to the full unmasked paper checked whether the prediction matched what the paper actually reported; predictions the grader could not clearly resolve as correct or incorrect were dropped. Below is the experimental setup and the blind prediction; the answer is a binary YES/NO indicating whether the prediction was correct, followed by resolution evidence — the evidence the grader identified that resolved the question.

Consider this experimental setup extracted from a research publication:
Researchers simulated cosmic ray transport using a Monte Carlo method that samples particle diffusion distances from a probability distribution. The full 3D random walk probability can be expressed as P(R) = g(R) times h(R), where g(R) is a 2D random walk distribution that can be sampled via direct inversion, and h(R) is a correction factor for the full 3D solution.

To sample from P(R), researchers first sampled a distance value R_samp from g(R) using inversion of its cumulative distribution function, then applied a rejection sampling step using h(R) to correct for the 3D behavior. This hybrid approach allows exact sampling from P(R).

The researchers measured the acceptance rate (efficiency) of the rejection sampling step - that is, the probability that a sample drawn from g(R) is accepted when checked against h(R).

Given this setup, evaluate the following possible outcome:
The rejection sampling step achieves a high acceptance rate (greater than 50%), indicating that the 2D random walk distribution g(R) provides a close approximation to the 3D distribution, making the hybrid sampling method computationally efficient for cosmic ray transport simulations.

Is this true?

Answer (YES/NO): YES